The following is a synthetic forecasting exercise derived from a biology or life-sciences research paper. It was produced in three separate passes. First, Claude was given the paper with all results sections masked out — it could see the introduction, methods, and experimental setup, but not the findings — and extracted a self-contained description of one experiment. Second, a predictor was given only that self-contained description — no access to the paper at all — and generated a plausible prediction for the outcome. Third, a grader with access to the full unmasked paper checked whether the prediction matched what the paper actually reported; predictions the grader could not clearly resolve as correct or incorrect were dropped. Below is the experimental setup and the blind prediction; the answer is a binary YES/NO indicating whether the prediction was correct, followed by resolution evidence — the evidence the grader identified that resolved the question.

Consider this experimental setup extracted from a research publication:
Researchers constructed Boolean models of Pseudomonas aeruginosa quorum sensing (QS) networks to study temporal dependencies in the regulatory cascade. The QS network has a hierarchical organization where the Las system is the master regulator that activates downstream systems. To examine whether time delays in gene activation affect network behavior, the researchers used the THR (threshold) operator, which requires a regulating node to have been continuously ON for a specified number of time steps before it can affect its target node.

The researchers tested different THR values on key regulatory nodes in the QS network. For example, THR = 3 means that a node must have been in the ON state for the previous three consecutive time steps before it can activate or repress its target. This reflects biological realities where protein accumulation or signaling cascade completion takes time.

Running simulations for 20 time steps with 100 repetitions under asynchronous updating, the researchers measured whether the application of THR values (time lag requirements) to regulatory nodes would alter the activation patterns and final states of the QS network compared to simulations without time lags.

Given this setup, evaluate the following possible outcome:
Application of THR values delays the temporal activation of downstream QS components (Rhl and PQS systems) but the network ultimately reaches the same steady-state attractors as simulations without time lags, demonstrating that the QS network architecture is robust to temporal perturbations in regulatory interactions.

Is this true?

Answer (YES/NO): NO